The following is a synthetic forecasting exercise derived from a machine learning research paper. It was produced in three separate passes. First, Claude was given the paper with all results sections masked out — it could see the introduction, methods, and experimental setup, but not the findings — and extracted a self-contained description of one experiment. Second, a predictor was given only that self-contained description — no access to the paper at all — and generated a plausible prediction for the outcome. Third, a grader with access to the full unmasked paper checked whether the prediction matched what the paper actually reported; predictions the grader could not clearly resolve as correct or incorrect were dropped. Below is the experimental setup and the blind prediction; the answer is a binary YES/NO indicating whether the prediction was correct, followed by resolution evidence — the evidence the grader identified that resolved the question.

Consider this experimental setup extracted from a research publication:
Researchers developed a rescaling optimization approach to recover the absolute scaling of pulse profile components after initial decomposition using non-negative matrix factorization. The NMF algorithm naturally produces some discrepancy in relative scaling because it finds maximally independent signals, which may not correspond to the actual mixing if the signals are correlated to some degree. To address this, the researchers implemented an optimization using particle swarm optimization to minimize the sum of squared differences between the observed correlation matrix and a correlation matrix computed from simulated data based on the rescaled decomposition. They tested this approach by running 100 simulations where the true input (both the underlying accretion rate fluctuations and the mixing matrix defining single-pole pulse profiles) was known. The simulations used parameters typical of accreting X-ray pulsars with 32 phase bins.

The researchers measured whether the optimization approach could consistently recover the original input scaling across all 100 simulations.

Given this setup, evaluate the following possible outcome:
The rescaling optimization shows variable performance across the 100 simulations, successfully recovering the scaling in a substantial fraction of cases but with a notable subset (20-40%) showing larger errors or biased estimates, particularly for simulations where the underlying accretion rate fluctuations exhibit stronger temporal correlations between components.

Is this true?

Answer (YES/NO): NO